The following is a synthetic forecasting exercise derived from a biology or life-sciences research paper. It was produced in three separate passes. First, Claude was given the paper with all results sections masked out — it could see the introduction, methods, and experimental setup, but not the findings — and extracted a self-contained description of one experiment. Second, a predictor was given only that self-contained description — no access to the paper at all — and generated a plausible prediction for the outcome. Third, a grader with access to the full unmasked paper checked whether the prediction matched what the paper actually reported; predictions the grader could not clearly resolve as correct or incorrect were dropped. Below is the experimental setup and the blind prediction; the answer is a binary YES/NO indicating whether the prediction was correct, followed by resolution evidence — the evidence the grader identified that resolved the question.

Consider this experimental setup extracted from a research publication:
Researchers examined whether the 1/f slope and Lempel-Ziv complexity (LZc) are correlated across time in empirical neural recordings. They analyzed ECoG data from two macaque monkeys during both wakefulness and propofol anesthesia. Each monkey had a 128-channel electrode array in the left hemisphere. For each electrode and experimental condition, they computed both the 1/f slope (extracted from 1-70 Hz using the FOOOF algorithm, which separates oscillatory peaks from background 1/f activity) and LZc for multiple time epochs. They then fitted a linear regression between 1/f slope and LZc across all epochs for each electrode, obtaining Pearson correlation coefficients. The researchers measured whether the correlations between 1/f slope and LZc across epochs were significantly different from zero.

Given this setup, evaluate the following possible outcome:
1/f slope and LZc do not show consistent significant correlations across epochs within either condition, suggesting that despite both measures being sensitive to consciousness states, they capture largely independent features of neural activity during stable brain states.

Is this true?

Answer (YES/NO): NO